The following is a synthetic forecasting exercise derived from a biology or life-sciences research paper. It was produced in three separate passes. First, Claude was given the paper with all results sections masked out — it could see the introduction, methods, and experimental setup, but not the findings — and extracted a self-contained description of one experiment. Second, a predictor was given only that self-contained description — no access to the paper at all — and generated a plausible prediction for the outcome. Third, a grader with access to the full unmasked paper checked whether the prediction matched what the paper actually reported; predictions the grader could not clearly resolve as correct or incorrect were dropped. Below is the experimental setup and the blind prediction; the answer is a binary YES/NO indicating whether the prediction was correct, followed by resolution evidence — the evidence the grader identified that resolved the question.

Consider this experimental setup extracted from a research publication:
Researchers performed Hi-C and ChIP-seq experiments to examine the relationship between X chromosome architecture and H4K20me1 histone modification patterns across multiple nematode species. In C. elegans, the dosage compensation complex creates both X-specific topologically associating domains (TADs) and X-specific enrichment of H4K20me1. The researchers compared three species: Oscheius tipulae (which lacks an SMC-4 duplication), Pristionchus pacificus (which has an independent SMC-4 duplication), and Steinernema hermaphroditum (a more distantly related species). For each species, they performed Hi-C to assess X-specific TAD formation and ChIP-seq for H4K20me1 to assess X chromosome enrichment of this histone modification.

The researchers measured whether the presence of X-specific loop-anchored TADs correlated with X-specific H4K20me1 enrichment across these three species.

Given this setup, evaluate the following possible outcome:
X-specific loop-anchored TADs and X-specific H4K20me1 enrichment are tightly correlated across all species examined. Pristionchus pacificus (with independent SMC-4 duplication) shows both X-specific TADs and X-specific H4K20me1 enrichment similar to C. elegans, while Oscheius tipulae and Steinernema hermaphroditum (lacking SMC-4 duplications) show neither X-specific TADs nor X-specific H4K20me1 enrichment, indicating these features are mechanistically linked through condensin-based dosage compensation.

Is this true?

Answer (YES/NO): NO